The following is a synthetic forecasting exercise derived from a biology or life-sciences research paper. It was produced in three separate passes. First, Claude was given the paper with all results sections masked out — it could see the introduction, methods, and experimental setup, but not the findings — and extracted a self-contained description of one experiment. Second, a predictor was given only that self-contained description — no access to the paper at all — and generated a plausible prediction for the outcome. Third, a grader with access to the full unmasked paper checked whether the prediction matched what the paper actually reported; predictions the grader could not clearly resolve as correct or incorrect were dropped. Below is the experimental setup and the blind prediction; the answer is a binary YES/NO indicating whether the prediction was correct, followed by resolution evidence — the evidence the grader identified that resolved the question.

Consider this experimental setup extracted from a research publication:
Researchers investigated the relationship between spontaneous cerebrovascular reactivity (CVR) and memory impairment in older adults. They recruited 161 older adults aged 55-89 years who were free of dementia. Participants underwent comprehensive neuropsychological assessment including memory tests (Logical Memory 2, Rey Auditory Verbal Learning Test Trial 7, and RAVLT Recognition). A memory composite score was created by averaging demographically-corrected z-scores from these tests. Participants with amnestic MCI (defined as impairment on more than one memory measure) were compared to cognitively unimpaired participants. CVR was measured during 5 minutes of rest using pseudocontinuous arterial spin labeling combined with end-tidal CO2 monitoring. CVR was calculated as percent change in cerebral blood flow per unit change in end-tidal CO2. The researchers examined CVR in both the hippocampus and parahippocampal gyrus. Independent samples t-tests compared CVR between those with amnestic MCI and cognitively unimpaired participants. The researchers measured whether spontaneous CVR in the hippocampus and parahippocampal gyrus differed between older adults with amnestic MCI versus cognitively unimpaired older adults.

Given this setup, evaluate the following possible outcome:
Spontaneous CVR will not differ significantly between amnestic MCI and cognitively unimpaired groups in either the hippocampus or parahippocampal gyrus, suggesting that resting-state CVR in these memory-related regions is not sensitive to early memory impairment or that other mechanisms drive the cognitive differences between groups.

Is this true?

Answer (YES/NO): NO